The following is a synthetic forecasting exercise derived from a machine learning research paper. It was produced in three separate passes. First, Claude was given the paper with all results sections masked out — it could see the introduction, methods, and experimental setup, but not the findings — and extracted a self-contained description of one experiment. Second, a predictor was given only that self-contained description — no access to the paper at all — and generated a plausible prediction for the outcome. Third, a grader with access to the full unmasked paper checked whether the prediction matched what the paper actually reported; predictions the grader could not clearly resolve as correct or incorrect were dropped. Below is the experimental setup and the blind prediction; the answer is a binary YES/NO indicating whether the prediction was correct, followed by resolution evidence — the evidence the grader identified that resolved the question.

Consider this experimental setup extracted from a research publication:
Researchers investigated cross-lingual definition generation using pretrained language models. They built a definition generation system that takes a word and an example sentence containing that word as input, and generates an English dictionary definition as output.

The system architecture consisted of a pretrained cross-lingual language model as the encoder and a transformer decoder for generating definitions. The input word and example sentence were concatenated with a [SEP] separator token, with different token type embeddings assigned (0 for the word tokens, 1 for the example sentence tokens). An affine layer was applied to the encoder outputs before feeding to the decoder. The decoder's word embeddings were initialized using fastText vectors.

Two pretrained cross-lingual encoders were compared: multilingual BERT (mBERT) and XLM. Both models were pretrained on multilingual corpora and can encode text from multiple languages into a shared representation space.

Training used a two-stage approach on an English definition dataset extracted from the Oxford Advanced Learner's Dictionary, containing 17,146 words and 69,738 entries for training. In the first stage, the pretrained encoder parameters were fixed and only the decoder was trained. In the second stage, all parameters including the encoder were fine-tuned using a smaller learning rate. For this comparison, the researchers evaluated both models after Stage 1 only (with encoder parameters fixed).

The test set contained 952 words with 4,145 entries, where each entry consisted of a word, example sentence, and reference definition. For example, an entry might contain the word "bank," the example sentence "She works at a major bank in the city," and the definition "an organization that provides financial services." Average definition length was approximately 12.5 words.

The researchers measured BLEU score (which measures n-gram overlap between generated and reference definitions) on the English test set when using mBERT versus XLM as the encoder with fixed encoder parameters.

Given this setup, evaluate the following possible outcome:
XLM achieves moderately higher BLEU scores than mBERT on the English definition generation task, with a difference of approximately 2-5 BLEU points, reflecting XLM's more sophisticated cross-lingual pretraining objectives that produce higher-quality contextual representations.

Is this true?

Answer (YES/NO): NO